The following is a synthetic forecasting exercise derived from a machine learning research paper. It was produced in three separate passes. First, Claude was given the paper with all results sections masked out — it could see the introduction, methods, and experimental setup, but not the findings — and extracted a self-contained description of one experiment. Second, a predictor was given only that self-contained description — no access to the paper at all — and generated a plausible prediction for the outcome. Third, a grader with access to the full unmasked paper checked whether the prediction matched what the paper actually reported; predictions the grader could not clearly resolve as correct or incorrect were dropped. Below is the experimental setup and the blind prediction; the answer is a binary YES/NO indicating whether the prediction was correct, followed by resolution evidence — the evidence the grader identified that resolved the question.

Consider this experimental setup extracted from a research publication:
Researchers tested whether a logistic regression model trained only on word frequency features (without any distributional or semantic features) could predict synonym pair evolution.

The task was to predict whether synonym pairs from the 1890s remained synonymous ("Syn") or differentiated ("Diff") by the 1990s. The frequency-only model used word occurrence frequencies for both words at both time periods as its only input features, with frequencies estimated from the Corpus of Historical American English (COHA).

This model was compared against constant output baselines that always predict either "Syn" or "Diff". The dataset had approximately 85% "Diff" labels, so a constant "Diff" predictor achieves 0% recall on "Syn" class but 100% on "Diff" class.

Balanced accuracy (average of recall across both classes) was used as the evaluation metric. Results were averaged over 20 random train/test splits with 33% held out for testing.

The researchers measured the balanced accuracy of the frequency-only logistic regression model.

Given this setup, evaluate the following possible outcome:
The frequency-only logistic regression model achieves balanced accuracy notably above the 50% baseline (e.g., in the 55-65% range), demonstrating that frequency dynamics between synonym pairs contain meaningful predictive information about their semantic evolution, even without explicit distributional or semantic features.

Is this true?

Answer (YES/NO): YES